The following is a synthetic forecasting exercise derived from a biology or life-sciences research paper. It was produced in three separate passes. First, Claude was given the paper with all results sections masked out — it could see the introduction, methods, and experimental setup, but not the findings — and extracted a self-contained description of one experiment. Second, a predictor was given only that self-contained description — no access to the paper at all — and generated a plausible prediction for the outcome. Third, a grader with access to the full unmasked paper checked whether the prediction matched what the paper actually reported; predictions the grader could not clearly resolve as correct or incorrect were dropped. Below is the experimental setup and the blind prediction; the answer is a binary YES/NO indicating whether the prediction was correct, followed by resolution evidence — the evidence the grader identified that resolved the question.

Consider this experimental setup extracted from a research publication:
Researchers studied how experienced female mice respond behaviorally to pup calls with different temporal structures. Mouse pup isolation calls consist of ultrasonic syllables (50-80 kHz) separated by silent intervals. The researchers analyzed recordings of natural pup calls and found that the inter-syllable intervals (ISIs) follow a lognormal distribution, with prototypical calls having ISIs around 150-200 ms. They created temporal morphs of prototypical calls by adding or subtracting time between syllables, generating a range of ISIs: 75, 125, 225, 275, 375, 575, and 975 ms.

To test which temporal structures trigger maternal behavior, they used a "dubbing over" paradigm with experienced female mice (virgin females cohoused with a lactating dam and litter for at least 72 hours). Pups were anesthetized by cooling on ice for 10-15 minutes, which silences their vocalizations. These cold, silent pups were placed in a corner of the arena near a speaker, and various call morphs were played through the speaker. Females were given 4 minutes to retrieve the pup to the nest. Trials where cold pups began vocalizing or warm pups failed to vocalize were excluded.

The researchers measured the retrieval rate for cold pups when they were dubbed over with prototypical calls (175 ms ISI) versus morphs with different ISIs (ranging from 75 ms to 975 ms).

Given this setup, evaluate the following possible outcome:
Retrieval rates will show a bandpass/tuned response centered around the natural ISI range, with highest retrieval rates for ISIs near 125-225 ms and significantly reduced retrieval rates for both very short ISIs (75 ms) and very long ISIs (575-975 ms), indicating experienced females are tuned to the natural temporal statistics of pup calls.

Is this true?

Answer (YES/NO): NO